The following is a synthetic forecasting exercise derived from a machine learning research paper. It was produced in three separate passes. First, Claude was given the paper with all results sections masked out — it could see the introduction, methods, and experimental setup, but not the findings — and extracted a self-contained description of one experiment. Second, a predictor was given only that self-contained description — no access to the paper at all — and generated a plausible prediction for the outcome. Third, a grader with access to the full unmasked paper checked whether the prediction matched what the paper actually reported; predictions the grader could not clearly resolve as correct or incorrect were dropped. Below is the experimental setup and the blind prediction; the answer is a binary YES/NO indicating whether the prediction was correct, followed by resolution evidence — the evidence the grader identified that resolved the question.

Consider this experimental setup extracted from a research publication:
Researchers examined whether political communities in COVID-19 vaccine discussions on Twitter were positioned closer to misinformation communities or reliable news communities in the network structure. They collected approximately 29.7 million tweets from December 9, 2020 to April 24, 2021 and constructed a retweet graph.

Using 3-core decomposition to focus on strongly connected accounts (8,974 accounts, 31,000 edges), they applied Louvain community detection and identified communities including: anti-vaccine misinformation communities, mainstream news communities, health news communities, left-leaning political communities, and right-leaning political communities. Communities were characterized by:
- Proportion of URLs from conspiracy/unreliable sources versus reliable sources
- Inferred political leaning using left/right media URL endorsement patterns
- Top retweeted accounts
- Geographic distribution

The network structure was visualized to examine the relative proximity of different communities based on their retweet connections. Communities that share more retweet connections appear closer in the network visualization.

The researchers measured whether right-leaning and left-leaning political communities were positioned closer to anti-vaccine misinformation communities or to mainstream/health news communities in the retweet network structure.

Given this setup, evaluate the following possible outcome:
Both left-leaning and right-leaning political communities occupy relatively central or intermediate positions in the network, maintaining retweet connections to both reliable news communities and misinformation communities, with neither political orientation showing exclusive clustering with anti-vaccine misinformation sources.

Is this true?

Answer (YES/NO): NO